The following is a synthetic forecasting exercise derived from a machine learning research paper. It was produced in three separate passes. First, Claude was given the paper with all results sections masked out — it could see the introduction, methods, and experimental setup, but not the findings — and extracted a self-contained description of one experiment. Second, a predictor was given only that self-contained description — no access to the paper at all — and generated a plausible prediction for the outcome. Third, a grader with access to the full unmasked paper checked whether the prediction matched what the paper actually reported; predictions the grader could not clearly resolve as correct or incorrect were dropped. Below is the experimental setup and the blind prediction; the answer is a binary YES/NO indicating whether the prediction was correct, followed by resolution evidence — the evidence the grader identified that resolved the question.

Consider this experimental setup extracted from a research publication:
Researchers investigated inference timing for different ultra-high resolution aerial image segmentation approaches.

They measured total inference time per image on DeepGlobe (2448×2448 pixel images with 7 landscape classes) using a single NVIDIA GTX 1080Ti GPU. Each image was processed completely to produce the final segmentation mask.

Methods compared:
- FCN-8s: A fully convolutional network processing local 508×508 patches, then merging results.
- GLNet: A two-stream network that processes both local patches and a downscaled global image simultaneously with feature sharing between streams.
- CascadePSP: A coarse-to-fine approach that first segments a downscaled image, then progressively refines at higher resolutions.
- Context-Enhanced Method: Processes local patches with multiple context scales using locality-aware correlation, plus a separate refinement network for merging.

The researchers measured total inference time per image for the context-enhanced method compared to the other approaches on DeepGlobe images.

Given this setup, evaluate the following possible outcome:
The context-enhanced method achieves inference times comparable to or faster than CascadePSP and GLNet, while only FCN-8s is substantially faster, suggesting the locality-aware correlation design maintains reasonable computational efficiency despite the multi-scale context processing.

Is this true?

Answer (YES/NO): NO